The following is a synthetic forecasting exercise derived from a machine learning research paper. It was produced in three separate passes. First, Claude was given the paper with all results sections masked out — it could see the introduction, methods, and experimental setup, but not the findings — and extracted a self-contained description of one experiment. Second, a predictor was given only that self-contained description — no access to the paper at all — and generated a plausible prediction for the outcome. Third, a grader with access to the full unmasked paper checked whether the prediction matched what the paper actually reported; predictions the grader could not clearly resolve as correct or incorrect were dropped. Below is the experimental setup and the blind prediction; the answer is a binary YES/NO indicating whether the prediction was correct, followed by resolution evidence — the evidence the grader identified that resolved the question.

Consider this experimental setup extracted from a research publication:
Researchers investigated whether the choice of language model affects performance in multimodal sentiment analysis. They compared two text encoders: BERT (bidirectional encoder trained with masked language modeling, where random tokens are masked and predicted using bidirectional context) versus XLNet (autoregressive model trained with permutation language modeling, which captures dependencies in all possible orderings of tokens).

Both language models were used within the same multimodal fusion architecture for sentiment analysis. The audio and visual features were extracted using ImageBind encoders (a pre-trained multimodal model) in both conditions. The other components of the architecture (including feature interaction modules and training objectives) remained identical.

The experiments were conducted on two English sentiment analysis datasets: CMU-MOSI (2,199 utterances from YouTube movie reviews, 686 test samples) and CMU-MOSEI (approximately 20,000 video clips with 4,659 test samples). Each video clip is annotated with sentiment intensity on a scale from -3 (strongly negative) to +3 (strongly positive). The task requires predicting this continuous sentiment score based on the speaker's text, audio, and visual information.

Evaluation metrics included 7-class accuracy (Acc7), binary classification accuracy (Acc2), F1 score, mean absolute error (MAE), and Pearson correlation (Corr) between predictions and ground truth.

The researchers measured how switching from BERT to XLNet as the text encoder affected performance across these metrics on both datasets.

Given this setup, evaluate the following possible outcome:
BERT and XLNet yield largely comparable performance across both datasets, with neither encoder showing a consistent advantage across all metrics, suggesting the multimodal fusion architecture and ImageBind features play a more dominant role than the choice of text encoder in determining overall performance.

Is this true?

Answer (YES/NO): NO